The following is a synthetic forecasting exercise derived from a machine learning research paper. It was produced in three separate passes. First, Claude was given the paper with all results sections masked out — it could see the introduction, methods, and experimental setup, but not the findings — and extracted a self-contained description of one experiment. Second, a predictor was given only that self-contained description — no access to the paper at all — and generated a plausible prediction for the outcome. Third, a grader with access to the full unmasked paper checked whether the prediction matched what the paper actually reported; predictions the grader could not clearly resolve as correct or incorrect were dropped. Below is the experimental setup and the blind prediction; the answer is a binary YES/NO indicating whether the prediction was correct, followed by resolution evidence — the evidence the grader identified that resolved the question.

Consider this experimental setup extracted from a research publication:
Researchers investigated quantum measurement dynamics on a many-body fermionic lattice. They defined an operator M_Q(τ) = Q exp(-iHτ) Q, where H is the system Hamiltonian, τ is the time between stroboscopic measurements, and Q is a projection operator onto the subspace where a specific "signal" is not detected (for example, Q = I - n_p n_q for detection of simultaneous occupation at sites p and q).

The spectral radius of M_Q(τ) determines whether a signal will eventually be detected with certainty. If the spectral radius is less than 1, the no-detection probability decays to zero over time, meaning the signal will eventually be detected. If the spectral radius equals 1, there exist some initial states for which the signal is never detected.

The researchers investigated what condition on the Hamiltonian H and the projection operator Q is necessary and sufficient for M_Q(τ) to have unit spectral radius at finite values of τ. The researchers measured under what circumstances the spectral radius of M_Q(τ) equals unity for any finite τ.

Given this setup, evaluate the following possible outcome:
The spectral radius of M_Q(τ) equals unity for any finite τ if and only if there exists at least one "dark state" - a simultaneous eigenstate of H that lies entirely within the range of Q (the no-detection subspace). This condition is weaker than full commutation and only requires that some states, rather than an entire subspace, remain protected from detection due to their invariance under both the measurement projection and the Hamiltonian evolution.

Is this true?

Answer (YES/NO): YES